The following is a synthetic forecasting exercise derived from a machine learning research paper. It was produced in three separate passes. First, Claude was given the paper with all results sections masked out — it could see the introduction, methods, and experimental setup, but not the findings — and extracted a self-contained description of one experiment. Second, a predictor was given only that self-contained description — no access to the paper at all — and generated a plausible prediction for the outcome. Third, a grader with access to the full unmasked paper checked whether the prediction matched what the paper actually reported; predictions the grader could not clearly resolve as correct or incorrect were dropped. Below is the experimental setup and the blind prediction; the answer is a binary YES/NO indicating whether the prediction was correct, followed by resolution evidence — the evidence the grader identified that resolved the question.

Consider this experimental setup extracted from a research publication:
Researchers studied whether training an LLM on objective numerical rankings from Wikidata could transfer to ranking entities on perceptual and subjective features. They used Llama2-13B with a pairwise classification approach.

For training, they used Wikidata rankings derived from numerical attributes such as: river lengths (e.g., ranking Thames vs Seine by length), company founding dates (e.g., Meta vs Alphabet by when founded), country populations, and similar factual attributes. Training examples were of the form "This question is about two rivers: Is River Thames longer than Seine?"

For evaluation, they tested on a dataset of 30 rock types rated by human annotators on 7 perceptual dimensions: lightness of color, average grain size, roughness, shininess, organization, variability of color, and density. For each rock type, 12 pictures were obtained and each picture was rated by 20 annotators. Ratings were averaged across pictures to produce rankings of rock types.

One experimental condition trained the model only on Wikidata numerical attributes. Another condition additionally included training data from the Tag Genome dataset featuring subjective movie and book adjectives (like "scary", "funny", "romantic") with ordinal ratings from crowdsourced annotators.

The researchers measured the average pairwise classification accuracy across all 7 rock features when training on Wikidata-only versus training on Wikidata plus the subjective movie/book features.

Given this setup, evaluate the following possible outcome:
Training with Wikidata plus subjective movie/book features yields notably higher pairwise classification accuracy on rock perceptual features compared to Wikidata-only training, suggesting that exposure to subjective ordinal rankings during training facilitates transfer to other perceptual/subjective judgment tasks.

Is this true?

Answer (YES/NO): YES